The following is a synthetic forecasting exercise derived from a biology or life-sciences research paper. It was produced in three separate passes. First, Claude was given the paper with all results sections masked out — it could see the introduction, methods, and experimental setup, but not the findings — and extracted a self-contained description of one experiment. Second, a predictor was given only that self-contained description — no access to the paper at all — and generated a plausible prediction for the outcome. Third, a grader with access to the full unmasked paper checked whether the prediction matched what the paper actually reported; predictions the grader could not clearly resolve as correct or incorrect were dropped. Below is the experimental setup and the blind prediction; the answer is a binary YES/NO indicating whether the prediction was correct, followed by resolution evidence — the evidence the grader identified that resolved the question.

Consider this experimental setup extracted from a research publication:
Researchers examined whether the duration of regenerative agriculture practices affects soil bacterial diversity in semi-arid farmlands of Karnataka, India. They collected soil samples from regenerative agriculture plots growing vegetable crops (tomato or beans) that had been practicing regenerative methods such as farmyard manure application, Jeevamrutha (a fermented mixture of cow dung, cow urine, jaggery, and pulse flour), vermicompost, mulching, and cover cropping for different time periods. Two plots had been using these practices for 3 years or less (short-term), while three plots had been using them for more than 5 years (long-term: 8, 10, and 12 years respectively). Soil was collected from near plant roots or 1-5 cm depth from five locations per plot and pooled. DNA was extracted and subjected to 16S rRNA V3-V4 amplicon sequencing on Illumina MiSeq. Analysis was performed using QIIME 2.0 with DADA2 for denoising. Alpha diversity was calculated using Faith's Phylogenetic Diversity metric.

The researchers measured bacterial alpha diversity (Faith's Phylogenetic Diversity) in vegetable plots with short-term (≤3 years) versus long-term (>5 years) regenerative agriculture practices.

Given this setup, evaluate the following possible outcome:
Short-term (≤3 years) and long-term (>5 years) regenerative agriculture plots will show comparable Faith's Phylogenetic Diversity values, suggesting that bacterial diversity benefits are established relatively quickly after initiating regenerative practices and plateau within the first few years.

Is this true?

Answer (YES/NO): NO